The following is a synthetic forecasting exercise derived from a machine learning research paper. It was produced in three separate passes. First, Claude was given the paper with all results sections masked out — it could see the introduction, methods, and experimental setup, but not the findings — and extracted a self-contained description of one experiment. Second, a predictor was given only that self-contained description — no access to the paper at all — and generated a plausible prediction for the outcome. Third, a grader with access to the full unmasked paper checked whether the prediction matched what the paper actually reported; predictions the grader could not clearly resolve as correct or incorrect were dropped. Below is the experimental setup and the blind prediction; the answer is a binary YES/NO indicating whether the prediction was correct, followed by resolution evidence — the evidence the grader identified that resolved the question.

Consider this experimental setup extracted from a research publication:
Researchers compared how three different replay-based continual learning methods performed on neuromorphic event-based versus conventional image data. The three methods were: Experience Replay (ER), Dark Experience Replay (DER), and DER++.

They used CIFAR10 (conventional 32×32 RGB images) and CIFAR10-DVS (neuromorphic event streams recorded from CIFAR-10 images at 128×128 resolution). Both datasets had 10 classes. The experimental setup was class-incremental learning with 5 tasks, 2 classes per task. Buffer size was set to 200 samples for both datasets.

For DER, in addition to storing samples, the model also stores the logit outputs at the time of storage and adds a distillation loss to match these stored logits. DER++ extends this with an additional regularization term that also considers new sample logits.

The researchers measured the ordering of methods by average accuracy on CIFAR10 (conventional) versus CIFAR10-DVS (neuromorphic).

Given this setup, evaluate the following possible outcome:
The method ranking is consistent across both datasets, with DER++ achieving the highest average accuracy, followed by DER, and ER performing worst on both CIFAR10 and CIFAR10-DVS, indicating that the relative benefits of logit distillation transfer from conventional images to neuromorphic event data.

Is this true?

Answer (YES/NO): NO